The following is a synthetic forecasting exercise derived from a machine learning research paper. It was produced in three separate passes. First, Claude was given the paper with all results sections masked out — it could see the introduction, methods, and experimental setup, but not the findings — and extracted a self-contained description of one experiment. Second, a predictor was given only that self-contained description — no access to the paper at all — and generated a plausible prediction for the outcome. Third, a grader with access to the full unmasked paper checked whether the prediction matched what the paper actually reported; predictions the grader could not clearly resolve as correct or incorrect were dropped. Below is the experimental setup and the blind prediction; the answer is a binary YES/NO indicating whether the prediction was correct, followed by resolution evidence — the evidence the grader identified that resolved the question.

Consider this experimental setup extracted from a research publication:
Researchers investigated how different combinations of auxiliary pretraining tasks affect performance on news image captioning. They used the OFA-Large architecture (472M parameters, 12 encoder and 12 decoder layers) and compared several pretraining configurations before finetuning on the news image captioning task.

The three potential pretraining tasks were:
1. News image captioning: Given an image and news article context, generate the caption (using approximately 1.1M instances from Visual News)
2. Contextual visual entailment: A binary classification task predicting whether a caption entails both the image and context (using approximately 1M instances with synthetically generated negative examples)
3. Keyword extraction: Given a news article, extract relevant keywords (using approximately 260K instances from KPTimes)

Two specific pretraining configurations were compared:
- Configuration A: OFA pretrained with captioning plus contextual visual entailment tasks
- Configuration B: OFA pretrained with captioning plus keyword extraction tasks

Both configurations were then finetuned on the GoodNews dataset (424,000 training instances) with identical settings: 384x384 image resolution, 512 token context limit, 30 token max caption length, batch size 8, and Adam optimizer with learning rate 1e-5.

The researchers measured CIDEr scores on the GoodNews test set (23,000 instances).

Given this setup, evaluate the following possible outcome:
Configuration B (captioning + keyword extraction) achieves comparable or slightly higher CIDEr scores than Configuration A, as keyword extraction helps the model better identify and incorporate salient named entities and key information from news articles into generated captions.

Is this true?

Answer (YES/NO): NO